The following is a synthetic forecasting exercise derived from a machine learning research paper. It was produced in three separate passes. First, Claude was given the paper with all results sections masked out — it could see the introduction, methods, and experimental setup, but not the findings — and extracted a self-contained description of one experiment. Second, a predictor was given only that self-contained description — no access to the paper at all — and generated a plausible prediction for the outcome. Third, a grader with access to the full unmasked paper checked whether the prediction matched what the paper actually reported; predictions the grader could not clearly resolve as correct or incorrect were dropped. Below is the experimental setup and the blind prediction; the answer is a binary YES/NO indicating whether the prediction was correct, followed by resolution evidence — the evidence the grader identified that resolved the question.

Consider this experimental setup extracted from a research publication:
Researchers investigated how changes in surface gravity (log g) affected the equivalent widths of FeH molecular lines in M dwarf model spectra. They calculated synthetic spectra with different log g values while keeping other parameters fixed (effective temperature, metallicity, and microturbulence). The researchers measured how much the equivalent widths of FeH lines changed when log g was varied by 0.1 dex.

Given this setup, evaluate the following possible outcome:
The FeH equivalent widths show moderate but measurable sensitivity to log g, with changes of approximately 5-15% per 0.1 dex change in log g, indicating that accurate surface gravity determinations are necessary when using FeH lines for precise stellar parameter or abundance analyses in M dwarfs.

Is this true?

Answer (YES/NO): NO